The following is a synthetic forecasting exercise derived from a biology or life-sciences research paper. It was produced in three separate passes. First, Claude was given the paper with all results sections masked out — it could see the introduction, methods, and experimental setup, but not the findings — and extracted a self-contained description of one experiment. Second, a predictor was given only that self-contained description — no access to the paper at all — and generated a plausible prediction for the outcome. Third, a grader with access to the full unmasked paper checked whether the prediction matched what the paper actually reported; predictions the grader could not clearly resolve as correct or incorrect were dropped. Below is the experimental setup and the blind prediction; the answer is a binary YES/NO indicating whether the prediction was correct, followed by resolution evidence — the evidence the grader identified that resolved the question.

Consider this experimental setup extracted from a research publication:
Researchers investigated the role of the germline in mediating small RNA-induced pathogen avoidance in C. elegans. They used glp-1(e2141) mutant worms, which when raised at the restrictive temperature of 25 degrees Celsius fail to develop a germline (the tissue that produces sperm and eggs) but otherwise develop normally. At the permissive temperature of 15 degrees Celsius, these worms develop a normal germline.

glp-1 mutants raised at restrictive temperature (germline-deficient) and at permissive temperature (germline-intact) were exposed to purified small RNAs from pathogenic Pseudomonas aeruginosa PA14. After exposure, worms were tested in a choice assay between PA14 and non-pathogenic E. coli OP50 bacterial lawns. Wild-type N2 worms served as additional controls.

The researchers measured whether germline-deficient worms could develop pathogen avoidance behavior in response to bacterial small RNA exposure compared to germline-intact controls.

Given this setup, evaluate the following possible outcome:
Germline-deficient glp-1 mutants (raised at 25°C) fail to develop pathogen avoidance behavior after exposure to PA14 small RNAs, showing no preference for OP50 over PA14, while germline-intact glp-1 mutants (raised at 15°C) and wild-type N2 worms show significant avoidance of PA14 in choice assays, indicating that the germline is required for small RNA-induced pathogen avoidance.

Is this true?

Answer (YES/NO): YES